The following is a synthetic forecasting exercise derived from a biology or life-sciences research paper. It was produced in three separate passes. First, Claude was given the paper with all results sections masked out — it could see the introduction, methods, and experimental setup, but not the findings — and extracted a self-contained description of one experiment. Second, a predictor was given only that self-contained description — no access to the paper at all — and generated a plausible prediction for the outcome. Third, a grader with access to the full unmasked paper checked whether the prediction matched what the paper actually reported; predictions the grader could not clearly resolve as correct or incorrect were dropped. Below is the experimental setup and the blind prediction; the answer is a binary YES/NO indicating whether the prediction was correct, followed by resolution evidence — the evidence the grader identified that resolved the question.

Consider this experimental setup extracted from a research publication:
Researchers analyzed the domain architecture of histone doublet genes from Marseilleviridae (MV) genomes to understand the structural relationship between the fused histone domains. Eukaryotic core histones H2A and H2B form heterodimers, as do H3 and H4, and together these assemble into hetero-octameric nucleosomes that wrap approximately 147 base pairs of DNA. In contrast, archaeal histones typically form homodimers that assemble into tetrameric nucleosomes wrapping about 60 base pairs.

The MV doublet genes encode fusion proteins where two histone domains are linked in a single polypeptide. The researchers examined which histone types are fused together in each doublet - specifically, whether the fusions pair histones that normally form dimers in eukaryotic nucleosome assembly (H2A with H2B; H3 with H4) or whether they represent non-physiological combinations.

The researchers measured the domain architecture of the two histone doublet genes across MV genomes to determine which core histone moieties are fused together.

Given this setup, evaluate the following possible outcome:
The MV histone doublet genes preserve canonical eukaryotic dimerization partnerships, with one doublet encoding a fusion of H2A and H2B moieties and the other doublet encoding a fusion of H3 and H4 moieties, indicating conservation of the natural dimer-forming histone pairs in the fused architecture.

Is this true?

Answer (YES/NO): YES